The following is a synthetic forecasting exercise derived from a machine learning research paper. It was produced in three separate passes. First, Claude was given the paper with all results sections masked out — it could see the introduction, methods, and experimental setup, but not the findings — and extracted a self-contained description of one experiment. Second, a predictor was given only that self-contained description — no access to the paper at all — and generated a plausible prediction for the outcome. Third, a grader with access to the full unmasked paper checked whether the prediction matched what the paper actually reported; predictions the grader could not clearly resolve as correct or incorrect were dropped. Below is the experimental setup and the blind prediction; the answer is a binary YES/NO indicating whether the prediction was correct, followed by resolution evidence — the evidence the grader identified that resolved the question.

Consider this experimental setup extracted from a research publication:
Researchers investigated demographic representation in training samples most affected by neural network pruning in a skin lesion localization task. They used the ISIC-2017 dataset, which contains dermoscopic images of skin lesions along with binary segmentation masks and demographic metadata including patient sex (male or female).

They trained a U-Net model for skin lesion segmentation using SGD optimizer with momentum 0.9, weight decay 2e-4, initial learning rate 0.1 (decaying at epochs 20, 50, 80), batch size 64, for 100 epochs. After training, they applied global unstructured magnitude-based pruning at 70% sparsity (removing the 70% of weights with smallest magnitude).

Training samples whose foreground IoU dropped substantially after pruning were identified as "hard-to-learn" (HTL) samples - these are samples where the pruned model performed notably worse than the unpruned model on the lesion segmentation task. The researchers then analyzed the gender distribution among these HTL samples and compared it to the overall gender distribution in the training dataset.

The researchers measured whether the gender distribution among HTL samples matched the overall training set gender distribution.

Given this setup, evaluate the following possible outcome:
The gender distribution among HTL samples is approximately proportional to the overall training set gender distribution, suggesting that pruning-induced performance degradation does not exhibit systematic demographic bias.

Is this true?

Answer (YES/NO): NO